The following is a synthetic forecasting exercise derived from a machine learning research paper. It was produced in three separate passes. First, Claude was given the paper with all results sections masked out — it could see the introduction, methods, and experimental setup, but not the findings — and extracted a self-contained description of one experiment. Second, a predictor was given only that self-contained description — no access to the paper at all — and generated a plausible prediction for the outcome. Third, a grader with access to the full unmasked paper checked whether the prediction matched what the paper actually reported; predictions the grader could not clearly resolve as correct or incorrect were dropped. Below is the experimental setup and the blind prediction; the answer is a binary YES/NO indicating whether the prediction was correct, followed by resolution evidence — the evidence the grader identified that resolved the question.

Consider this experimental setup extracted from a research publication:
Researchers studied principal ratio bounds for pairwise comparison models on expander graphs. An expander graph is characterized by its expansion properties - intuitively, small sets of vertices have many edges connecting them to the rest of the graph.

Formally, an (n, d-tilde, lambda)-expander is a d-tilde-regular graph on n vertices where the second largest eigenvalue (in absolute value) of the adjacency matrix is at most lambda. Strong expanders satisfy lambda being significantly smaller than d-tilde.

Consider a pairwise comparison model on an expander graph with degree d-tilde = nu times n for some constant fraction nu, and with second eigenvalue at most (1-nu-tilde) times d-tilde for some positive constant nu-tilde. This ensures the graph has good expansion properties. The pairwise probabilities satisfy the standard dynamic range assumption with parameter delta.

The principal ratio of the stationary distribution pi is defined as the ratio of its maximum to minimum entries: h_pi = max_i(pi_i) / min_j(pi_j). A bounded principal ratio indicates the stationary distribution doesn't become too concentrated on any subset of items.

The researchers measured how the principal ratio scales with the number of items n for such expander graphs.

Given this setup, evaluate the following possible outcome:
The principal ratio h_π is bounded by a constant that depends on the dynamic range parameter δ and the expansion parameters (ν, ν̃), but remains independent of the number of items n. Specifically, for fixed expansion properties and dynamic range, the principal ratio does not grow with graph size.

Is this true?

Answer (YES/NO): YES